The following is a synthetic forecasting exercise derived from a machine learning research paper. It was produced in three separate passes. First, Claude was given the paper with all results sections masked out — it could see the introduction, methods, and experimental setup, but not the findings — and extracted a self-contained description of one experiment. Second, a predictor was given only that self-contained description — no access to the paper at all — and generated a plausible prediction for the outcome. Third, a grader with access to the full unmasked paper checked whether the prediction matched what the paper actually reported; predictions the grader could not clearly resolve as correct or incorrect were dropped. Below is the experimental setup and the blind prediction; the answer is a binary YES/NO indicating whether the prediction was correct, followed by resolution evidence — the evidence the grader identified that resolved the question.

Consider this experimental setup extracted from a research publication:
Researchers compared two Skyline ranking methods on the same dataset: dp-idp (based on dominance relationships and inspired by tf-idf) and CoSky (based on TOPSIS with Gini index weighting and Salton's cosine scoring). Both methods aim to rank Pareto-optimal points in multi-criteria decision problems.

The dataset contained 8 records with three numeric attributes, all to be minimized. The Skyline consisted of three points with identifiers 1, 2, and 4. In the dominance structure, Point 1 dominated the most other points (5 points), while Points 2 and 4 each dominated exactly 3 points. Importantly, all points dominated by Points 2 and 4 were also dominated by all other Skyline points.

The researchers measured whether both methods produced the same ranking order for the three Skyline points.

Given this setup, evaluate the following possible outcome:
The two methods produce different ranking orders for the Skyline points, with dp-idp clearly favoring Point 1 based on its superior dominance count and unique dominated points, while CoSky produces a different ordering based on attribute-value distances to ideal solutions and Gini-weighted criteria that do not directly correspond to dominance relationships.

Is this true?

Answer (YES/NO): YES